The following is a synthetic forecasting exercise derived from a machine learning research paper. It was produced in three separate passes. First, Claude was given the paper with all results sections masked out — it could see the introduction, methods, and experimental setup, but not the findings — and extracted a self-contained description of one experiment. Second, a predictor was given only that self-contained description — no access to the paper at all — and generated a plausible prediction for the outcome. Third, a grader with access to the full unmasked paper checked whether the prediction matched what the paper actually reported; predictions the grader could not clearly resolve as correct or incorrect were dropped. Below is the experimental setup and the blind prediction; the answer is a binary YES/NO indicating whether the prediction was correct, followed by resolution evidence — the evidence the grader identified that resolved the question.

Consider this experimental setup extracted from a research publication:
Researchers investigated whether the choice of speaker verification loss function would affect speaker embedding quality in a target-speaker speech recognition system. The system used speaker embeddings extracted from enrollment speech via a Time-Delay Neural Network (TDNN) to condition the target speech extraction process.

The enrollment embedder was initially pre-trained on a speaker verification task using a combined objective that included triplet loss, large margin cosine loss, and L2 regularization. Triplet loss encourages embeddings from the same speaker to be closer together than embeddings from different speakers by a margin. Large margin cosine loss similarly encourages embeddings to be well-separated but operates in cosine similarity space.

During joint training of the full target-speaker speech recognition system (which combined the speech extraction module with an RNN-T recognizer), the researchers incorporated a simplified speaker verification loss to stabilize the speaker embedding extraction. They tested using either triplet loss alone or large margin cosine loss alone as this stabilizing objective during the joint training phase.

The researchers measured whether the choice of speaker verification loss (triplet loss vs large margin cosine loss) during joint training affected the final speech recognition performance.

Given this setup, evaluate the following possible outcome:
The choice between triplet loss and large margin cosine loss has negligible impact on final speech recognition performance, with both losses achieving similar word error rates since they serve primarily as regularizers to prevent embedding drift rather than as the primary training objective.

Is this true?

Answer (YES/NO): YES